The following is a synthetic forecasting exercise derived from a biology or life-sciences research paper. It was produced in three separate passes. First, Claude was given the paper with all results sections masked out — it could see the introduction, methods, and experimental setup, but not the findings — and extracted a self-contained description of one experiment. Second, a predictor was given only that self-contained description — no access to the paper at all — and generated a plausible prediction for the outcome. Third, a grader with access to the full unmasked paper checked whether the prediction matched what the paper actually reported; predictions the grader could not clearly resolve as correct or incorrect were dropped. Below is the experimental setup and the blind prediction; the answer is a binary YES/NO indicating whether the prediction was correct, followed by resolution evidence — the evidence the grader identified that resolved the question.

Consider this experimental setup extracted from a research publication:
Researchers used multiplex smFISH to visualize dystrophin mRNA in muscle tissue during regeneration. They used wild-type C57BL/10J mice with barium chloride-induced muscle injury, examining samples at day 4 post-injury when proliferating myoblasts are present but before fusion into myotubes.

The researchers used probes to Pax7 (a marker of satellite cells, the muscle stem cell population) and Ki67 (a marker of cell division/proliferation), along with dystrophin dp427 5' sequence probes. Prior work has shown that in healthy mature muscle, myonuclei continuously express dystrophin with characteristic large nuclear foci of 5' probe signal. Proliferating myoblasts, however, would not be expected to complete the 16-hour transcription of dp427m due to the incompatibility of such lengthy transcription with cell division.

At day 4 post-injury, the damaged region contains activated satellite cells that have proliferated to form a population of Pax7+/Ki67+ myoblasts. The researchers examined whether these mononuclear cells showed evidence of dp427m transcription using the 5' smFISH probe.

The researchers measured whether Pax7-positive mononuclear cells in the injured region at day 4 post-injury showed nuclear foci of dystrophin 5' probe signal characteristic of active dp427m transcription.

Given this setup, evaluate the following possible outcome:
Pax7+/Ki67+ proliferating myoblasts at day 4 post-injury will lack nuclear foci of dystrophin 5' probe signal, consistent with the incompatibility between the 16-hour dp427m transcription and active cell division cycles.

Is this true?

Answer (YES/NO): YES